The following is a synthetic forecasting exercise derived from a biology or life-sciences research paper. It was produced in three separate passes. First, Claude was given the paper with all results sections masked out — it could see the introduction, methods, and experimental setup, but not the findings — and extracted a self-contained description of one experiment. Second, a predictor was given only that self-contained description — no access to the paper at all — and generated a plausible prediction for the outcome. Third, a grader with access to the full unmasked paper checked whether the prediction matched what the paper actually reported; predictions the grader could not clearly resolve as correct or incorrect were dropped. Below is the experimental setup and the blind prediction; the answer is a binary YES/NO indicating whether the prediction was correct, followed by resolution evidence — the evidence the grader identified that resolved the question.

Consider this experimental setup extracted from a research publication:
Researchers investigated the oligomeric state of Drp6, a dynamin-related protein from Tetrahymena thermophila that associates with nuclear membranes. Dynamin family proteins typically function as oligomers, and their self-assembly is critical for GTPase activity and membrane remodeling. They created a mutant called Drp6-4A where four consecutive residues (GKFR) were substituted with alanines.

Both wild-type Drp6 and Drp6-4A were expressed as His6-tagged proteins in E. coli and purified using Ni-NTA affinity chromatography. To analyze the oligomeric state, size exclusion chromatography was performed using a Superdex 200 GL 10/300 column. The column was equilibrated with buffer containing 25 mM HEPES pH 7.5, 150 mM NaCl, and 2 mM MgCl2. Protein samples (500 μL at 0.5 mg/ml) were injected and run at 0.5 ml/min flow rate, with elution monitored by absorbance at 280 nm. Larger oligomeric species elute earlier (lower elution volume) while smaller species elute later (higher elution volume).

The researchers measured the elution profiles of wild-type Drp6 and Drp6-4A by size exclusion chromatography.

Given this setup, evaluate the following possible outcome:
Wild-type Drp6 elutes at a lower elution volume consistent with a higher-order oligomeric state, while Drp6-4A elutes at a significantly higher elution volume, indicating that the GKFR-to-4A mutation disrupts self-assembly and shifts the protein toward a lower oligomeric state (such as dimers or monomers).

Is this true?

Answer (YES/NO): YES